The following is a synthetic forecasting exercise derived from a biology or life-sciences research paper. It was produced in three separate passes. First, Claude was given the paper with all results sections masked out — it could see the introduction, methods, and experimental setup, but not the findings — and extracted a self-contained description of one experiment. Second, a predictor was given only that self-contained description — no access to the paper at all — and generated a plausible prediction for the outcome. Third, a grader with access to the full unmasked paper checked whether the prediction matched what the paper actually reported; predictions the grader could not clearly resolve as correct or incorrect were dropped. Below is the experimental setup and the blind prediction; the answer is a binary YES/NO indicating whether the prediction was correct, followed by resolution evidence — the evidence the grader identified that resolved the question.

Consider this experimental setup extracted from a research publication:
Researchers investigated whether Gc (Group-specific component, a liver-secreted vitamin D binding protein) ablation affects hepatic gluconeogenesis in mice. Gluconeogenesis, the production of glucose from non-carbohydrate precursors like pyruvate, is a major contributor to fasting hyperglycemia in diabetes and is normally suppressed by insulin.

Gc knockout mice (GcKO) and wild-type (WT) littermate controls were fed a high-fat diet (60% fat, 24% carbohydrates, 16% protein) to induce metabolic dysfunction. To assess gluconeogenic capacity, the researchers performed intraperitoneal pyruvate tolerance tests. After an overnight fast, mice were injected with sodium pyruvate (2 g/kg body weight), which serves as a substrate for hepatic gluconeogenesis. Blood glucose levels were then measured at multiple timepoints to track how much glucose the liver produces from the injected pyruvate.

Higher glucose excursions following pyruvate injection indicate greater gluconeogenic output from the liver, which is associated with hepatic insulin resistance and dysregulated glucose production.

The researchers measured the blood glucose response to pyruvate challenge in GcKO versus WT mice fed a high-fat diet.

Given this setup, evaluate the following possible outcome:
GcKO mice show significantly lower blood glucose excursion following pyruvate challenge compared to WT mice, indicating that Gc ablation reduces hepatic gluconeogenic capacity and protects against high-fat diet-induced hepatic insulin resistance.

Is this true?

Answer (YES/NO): YES